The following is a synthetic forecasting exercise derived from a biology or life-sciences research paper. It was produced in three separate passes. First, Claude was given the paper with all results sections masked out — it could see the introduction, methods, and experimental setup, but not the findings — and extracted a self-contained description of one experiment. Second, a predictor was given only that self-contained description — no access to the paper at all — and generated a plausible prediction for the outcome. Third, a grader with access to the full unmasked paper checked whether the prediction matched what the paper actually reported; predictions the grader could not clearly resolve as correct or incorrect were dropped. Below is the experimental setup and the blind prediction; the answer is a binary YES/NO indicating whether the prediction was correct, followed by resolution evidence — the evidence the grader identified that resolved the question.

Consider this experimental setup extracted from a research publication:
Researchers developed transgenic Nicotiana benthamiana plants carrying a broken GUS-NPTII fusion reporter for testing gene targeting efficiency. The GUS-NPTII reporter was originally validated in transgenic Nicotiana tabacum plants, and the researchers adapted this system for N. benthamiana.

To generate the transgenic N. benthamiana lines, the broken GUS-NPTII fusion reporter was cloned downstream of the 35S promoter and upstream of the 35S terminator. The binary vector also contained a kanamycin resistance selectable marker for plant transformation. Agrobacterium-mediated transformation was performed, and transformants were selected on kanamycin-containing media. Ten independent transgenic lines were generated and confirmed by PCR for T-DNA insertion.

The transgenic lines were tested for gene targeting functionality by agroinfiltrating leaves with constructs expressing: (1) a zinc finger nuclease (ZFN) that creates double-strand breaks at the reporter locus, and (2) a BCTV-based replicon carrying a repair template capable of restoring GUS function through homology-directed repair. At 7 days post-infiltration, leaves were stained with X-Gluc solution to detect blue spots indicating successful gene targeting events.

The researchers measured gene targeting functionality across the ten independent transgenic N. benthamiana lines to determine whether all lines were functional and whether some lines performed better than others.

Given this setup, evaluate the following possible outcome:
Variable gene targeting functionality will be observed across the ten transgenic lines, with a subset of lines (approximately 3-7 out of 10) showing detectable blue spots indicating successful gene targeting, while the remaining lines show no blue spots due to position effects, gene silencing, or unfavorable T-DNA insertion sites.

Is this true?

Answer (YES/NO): NO